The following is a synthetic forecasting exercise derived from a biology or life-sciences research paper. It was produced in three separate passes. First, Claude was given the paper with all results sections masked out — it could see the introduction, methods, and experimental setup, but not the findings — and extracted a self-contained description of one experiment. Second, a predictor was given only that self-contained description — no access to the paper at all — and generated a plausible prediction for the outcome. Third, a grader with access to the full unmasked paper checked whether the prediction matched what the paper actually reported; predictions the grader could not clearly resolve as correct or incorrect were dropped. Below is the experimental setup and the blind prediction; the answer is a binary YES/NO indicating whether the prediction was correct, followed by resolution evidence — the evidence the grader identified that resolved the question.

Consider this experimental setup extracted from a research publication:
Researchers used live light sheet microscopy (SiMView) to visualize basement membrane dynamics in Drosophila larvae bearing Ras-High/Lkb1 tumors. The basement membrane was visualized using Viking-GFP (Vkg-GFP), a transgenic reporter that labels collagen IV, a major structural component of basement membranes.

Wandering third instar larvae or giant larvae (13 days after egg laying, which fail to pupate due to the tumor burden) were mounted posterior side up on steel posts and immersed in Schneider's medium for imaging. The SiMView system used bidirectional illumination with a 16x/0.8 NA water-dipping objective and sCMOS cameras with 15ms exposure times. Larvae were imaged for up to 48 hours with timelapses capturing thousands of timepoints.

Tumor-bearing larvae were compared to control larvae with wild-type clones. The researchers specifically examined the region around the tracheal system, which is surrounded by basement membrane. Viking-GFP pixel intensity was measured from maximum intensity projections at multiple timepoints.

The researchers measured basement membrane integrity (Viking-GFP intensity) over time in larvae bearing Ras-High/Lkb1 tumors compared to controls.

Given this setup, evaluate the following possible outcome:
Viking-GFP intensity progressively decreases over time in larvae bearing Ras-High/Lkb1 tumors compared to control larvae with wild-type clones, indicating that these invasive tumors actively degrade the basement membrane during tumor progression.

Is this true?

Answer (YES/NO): NO